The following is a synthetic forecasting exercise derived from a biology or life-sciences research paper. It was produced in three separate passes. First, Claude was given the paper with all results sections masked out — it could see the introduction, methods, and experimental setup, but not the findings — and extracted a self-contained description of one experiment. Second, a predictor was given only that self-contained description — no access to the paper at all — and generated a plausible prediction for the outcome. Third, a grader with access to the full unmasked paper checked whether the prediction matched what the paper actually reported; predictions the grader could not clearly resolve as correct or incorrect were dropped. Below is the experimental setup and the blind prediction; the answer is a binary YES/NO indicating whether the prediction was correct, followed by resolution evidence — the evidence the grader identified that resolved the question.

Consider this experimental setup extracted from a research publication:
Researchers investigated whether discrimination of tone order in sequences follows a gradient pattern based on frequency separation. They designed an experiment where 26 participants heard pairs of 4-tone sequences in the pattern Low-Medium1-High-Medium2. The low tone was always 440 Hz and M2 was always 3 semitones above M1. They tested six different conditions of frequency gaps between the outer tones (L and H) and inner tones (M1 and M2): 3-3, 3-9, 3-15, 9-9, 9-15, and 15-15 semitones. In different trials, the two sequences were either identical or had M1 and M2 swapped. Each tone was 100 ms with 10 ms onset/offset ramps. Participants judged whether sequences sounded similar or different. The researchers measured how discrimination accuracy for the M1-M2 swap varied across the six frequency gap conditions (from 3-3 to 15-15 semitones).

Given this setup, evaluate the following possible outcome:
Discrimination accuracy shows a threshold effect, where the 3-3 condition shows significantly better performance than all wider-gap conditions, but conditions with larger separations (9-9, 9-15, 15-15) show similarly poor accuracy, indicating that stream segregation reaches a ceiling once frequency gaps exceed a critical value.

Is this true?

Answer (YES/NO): NO